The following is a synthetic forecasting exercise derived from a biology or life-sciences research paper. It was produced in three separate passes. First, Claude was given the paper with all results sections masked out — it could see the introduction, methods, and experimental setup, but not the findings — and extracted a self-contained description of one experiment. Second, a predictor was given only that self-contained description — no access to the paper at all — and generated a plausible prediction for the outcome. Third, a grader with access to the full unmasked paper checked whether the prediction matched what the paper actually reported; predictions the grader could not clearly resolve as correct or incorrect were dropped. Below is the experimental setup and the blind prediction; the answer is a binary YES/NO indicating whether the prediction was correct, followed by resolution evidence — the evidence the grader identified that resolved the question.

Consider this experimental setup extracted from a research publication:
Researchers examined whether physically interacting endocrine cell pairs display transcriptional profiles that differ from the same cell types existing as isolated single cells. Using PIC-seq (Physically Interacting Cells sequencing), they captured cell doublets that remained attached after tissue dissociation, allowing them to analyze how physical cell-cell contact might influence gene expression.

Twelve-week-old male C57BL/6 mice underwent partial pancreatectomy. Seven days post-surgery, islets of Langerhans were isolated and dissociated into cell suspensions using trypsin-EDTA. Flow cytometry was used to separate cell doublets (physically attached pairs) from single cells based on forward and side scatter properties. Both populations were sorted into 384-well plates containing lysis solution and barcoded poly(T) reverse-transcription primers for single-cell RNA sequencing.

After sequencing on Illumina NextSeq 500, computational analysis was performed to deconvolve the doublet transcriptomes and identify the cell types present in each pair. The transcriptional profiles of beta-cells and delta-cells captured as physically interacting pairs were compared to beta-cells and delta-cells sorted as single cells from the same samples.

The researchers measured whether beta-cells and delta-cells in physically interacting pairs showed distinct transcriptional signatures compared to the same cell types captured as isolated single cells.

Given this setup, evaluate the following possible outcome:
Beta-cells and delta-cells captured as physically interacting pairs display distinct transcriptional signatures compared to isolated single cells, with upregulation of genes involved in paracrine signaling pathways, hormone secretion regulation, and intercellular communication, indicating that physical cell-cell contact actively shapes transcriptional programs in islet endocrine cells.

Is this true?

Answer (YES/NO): NO